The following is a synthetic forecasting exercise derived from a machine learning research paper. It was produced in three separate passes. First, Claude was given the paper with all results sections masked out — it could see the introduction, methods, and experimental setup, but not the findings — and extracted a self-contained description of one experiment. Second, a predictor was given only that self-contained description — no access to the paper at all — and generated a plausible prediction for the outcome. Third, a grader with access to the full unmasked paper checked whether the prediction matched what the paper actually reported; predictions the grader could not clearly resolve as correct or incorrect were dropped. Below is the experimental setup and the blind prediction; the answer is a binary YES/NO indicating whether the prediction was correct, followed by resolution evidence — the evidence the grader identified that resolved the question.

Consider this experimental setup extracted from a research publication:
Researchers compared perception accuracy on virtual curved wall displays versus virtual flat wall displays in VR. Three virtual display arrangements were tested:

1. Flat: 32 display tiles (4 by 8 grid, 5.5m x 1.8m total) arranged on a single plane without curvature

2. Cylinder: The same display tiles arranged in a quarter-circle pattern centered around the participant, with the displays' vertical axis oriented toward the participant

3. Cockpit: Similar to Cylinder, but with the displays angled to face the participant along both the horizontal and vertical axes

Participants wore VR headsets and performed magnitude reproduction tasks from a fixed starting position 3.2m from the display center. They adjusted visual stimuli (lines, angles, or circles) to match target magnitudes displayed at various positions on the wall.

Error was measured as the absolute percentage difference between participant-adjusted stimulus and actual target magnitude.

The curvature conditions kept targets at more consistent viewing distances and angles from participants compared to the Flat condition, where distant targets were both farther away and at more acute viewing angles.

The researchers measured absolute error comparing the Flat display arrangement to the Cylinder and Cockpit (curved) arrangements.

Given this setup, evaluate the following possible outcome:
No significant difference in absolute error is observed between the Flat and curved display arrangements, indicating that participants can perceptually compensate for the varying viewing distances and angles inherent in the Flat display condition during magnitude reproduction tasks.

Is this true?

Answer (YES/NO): NO